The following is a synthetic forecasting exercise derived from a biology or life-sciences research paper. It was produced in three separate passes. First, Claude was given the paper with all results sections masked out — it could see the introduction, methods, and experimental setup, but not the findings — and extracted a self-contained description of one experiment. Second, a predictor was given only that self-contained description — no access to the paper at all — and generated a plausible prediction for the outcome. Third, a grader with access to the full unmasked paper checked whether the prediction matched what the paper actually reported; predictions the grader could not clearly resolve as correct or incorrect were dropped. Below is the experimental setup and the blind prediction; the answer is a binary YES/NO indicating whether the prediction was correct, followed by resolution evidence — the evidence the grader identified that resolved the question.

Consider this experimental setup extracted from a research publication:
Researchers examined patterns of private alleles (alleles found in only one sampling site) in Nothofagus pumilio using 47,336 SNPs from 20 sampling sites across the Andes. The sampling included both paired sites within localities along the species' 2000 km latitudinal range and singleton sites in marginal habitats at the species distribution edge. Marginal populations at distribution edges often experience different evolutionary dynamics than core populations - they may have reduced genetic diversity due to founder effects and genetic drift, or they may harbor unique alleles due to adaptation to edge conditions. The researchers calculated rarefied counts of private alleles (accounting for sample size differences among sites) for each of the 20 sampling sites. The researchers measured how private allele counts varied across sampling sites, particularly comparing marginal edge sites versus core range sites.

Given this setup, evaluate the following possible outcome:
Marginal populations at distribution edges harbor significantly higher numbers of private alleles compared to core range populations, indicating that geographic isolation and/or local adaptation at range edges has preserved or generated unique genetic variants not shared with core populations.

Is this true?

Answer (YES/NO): NO